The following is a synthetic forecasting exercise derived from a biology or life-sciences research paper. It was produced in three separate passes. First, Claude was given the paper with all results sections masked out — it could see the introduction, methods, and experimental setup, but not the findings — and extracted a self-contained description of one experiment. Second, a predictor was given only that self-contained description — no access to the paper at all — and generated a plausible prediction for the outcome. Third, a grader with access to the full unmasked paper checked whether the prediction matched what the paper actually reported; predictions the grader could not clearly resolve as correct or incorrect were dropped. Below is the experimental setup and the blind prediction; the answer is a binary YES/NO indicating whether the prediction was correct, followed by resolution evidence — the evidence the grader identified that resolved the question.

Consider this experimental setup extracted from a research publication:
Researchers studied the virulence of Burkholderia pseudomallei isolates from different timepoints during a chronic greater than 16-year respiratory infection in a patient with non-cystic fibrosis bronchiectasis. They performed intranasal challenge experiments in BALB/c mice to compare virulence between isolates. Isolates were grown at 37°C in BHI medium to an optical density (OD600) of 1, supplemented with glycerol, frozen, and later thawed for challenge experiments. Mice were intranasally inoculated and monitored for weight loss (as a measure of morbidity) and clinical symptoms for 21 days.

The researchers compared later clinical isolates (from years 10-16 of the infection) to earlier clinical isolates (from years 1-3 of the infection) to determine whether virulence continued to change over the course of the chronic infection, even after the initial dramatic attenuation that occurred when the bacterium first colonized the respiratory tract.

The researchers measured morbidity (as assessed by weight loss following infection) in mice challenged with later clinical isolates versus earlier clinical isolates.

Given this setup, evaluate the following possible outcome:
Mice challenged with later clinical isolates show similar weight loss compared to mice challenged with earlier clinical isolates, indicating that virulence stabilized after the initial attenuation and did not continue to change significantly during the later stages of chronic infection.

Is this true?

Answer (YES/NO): NO